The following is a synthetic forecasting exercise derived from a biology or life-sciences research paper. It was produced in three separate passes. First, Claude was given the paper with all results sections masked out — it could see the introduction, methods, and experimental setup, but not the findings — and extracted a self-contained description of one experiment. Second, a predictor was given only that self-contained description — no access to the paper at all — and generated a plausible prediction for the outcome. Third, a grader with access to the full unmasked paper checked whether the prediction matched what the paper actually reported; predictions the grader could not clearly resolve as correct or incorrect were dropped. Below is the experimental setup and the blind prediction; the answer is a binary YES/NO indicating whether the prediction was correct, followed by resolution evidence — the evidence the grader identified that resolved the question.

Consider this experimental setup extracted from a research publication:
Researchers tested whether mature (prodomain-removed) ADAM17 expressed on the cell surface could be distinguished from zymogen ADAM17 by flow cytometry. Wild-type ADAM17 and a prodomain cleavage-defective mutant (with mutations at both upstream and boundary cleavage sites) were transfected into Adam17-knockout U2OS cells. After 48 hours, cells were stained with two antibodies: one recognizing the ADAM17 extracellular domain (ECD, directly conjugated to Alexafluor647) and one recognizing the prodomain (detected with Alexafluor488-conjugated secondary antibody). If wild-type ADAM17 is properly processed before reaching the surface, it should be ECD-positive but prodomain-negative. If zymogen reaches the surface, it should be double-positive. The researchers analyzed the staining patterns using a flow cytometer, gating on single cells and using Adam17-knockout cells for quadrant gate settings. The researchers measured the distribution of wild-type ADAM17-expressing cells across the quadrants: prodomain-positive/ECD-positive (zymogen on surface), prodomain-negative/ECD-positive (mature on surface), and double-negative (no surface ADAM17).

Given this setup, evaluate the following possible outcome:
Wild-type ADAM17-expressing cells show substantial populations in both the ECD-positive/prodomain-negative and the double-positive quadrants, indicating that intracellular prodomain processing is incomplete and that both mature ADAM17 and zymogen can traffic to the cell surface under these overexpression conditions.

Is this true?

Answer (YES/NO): NO